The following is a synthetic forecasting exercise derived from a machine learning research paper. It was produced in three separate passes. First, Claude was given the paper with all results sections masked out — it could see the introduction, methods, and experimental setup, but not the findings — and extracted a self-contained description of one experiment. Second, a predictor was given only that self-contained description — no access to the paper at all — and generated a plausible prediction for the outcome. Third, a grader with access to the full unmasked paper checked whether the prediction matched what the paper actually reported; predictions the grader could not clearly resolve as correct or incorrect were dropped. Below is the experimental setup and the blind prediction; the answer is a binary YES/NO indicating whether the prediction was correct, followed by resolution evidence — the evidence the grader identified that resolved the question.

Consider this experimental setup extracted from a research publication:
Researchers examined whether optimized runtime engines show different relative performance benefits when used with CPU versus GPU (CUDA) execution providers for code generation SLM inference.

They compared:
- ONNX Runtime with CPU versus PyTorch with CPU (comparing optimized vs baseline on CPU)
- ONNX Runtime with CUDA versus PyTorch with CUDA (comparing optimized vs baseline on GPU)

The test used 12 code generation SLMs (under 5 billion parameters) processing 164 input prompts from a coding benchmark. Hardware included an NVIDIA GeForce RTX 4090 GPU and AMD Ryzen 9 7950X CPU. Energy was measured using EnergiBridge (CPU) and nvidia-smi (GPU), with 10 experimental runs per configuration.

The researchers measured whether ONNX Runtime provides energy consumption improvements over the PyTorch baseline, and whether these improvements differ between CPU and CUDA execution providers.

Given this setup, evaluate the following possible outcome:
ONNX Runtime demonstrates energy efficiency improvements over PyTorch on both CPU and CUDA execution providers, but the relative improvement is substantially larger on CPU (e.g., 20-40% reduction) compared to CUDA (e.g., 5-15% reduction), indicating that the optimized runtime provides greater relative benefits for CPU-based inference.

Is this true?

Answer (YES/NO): NO